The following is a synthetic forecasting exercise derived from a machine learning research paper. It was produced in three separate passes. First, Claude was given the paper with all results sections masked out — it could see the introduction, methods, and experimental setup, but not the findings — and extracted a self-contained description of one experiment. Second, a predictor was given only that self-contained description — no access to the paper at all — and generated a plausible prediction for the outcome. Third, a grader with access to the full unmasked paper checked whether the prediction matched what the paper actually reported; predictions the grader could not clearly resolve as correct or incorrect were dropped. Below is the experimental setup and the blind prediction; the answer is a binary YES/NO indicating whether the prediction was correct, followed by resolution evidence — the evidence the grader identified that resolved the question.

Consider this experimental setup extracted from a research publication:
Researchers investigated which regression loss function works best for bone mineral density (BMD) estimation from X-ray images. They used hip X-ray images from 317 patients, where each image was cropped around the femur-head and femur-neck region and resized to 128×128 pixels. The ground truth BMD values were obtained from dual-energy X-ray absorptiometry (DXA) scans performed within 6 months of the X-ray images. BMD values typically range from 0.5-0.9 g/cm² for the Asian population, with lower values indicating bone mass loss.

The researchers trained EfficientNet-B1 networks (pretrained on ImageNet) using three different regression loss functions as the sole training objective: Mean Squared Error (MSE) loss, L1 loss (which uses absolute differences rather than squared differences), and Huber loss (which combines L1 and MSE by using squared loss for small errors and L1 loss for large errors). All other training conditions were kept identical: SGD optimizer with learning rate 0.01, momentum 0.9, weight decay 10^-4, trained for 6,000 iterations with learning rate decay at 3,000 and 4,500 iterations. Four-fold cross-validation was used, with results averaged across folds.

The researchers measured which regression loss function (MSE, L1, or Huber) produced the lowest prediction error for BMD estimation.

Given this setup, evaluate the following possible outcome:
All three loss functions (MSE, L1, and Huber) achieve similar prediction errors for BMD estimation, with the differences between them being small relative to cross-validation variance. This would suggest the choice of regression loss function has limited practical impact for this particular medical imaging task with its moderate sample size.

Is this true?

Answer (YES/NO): NO